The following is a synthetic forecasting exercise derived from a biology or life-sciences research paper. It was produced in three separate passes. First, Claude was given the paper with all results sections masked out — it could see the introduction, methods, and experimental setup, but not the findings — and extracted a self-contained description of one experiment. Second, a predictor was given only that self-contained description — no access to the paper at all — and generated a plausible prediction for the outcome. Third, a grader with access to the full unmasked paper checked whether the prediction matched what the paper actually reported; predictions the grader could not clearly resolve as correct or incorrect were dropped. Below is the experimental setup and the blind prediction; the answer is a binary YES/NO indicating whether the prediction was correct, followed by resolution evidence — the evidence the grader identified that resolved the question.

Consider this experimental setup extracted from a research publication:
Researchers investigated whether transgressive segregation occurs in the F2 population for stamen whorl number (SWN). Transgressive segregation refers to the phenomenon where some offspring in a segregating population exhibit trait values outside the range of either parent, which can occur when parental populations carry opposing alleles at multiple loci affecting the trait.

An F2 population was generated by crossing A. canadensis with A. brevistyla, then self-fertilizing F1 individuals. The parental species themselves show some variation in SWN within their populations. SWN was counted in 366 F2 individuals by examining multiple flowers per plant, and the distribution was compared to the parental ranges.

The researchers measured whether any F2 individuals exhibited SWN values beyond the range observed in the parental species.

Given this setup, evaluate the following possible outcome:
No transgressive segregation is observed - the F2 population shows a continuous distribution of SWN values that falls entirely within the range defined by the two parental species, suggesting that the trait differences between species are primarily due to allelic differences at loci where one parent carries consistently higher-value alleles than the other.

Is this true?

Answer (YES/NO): NO